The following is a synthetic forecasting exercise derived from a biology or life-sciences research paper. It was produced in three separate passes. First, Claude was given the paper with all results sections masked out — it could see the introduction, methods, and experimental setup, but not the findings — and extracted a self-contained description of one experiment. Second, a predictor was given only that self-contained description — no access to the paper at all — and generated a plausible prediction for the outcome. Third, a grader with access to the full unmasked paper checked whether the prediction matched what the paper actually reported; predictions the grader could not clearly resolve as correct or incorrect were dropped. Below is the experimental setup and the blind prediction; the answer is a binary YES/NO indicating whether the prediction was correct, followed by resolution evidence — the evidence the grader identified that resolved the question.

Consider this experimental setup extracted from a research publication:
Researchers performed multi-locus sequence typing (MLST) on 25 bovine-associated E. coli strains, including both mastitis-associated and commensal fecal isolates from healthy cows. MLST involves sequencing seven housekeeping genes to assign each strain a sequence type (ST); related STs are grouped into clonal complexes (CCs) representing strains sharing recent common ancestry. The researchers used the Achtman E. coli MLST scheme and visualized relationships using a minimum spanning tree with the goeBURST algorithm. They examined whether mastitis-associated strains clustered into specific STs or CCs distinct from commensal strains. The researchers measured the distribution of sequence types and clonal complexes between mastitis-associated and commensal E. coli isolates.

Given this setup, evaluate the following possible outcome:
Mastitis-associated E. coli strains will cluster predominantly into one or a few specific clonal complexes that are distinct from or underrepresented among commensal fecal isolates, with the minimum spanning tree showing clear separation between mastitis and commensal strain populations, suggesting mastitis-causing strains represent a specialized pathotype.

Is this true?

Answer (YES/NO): NO